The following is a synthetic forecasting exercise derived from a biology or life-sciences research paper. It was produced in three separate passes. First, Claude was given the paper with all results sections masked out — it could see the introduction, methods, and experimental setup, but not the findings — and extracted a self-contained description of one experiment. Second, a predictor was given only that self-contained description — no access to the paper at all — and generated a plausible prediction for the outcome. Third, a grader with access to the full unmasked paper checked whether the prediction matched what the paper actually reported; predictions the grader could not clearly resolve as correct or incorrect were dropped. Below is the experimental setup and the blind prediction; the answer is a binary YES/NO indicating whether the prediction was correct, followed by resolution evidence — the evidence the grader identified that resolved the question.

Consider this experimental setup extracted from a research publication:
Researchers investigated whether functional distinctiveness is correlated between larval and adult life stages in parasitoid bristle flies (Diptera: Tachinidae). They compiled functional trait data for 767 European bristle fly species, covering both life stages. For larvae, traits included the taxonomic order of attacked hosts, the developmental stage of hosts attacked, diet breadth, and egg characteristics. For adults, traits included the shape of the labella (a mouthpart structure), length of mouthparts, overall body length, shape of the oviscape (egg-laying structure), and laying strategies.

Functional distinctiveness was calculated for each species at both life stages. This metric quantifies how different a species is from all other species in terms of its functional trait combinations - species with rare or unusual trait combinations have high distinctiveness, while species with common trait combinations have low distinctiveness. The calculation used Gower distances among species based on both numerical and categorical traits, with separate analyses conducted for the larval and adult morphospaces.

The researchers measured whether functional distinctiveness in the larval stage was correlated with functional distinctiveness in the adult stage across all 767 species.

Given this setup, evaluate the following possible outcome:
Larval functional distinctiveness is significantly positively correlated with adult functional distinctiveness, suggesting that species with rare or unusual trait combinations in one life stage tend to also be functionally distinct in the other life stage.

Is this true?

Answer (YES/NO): NO